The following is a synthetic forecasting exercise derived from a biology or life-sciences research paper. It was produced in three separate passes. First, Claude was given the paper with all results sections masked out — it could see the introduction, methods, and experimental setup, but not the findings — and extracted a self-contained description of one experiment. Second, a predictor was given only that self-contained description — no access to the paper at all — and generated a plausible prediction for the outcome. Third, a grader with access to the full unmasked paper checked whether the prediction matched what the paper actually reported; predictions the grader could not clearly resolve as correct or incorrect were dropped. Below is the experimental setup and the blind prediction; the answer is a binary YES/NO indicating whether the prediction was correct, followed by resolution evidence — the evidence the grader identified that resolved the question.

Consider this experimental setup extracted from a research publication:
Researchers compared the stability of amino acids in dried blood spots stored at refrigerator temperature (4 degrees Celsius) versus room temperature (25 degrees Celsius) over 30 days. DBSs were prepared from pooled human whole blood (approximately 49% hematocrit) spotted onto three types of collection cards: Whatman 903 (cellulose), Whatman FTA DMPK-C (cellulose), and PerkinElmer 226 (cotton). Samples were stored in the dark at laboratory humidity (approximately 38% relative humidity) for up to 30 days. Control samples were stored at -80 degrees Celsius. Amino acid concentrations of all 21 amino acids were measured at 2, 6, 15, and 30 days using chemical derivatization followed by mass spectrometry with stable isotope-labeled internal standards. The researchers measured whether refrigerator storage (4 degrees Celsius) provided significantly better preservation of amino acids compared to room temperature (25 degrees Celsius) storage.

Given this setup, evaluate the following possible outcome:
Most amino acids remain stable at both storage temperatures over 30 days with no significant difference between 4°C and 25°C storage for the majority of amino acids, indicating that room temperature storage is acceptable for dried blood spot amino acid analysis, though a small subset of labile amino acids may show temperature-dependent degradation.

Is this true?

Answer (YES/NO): NO